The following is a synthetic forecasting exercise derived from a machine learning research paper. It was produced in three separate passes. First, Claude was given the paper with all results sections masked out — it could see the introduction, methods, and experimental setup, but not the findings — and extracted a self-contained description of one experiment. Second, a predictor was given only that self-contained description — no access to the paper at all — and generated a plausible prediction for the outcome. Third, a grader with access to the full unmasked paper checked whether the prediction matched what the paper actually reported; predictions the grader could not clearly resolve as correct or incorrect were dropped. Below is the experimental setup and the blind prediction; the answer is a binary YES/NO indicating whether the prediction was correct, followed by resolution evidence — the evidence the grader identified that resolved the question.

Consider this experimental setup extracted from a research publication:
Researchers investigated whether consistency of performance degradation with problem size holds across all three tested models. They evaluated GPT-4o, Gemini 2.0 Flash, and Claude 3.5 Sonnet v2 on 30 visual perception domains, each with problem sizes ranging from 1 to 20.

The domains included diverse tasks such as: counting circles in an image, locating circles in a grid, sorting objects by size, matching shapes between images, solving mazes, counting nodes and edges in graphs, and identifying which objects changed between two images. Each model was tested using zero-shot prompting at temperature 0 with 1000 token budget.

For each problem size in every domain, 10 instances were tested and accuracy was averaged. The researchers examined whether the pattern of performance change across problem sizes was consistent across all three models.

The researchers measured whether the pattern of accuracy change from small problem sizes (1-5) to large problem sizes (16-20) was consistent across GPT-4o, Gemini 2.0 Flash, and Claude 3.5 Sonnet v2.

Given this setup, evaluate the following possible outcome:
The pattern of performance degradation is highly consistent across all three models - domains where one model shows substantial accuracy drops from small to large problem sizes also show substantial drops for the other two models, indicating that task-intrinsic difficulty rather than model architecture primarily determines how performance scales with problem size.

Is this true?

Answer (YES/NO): YES